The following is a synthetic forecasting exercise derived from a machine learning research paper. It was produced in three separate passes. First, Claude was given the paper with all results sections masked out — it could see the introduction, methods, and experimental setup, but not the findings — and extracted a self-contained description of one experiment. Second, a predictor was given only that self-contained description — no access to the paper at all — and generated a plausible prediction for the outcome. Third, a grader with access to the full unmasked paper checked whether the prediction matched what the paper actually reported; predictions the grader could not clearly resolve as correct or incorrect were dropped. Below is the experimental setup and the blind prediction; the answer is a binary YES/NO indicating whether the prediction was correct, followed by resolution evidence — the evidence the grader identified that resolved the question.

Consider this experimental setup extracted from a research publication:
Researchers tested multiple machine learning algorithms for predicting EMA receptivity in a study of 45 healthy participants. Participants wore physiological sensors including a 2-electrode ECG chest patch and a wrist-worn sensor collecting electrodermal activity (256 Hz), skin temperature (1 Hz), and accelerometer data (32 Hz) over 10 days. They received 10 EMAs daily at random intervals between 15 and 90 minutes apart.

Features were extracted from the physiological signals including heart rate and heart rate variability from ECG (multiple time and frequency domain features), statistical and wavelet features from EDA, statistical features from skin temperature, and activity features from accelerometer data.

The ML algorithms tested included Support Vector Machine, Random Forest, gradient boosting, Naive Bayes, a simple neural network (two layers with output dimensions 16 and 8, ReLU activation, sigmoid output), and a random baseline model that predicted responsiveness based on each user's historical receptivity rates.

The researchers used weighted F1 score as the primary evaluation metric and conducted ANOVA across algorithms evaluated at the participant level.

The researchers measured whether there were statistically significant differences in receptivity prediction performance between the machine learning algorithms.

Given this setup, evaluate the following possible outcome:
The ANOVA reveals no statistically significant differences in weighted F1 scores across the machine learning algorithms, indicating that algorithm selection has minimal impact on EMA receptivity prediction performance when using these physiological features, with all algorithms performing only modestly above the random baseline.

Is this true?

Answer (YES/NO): NO